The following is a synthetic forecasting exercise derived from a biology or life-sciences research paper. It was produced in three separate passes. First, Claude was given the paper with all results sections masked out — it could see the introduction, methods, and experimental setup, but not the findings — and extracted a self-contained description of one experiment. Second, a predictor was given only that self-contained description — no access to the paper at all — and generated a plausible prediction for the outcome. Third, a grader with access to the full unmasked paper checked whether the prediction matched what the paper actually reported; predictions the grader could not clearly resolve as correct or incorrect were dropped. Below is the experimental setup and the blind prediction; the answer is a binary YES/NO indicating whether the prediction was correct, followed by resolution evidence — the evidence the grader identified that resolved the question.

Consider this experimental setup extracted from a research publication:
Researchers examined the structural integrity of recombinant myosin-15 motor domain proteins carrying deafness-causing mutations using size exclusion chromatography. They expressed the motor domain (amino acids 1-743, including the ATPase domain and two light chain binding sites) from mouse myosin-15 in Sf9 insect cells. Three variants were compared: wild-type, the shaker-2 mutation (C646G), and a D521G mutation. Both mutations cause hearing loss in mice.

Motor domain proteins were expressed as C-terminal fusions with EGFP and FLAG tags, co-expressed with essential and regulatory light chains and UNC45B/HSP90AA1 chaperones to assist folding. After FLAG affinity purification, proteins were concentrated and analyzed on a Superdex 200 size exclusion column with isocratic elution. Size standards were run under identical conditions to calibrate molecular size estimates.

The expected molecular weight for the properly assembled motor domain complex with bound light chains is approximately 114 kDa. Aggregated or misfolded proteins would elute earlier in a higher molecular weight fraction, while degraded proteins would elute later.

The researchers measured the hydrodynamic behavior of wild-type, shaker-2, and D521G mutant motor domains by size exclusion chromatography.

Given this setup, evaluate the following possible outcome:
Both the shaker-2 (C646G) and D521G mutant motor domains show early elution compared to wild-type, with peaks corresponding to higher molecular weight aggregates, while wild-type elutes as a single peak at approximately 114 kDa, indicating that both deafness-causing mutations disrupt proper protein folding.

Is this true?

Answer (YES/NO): NO